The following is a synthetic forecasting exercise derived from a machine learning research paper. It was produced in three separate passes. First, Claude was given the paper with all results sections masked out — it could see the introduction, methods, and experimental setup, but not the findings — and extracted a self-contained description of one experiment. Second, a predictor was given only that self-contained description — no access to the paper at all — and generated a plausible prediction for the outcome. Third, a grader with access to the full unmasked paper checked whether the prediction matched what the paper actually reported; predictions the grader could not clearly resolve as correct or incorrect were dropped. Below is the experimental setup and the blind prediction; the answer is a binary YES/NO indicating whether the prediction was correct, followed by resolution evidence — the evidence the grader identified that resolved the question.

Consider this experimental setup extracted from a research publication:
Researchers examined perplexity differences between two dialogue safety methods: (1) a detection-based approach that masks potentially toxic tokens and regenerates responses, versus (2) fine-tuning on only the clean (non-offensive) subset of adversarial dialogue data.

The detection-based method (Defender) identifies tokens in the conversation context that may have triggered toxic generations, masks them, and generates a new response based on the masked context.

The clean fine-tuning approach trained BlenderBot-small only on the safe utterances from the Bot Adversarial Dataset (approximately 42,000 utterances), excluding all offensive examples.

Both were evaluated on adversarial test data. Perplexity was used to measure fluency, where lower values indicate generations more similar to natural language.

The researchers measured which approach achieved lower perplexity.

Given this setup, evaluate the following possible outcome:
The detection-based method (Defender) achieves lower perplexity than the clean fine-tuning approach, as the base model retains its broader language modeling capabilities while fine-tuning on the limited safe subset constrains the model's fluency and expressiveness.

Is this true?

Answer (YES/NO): NO